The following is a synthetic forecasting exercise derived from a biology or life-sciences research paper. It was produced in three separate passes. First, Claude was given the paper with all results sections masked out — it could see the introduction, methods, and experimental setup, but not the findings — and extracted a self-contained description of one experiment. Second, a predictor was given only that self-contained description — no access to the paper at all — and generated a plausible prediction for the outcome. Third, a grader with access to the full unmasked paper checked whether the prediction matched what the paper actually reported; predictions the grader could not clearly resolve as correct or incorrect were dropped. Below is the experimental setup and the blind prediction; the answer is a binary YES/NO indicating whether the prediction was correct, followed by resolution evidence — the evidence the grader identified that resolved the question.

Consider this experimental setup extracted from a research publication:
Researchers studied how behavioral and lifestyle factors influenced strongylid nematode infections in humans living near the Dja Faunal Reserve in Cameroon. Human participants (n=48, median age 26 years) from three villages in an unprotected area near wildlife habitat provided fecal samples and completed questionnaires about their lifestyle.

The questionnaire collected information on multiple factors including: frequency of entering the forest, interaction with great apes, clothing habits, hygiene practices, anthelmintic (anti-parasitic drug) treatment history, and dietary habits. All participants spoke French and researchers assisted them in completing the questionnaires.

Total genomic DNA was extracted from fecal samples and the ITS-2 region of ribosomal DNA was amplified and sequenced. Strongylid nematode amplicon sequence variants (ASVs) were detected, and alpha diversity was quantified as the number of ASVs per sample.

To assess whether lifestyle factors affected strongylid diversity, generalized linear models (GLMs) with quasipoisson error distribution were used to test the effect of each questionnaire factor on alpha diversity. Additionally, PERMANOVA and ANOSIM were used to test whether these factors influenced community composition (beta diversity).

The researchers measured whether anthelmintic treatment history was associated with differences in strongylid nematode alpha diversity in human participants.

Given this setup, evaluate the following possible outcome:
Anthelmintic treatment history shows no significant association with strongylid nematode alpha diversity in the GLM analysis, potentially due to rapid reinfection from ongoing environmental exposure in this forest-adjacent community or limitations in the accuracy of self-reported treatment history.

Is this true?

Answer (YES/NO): YES